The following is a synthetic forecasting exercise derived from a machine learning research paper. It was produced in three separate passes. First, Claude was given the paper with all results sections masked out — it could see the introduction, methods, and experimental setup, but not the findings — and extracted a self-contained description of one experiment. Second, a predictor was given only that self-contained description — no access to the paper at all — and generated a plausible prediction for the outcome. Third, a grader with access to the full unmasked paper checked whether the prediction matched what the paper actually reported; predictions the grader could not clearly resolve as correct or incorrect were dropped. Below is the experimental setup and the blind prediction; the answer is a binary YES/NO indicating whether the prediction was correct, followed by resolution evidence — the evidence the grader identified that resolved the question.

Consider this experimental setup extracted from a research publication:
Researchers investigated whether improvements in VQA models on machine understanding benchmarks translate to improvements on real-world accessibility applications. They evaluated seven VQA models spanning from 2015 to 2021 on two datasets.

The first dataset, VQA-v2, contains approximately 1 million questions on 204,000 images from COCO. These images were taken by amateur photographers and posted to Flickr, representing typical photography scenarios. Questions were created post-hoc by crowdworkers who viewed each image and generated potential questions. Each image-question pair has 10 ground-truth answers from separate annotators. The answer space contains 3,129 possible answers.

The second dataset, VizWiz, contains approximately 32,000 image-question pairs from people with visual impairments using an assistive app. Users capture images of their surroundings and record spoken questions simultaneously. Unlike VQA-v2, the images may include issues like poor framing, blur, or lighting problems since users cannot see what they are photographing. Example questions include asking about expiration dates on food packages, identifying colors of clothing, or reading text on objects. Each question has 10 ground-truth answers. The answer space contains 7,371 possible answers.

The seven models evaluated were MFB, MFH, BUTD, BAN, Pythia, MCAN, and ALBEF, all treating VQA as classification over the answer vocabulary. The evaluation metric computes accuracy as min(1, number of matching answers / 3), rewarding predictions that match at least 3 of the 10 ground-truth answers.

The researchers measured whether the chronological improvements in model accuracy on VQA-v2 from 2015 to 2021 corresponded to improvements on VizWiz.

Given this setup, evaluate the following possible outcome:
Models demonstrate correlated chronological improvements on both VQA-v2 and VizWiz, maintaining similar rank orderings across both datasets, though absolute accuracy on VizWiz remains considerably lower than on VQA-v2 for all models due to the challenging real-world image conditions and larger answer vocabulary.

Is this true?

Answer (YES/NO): YES